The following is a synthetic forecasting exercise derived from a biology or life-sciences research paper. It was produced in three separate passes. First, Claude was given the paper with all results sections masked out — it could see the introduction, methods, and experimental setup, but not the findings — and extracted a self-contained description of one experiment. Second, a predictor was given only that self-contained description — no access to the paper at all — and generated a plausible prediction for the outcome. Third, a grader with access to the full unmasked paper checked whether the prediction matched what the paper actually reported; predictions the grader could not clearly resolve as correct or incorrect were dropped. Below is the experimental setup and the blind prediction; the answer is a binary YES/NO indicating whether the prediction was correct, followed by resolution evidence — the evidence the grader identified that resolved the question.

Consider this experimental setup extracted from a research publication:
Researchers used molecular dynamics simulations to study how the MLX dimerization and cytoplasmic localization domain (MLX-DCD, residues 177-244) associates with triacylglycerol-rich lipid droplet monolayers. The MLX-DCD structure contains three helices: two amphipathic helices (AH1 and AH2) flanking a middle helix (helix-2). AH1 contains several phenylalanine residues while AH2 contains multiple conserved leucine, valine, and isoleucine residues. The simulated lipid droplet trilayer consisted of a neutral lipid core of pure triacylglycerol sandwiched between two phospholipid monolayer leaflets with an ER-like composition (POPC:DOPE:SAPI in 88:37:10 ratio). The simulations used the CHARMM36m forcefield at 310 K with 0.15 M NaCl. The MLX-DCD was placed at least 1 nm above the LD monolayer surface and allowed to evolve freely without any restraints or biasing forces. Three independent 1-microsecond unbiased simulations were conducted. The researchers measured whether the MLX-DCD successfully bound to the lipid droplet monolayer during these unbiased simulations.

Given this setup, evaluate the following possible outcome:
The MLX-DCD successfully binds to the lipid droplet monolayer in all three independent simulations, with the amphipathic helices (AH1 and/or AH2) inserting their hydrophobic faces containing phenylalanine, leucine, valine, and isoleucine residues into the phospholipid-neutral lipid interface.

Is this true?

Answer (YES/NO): NO